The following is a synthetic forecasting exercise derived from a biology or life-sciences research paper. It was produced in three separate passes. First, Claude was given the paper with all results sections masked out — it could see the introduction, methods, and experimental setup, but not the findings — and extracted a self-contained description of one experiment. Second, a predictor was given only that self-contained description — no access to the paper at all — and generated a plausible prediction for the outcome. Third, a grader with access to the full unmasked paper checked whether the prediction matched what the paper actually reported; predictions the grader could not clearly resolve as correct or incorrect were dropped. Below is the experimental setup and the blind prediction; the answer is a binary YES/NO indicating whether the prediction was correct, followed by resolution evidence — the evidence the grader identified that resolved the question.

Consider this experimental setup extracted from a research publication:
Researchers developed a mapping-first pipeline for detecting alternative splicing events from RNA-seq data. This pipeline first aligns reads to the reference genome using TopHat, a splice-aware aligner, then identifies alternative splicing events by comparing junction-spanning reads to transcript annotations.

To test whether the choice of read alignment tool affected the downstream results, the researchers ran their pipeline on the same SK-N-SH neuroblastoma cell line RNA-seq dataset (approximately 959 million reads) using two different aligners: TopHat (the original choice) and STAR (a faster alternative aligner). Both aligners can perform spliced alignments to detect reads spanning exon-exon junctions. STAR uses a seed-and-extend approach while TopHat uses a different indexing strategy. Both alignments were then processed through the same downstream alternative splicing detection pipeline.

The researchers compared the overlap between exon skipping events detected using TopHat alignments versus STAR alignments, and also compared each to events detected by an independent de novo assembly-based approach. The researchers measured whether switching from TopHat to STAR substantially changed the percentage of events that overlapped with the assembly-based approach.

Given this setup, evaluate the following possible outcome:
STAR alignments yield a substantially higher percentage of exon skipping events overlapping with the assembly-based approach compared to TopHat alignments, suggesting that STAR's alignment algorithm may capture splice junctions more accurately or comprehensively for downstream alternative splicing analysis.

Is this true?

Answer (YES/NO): NO